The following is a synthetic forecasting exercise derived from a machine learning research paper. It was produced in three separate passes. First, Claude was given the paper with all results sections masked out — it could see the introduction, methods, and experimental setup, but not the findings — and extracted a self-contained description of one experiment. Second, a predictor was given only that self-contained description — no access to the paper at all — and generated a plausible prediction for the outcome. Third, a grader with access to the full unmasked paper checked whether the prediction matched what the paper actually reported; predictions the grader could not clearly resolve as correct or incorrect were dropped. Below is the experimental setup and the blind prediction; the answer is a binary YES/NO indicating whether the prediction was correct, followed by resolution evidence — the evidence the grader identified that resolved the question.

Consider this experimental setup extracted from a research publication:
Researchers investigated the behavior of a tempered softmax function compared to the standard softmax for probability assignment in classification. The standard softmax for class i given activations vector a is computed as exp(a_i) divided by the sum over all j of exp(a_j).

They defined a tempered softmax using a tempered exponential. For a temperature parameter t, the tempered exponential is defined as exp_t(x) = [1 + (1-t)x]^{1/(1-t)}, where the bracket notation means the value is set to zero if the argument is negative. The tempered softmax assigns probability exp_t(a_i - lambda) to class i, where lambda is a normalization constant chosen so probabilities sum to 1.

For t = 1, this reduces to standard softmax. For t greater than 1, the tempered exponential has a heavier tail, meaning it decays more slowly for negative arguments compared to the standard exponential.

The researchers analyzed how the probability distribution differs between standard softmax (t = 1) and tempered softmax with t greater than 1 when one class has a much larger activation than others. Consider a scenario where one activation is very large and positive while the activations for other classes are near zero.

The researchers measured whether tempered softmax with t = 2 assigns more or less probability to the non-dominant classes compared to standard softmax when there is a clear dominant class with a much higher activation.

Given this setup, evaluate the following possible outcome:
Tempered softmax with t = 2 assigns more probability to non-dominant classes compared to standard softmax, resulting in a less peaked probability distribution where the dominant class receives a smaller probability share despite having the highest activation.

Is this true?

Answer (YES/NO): YES